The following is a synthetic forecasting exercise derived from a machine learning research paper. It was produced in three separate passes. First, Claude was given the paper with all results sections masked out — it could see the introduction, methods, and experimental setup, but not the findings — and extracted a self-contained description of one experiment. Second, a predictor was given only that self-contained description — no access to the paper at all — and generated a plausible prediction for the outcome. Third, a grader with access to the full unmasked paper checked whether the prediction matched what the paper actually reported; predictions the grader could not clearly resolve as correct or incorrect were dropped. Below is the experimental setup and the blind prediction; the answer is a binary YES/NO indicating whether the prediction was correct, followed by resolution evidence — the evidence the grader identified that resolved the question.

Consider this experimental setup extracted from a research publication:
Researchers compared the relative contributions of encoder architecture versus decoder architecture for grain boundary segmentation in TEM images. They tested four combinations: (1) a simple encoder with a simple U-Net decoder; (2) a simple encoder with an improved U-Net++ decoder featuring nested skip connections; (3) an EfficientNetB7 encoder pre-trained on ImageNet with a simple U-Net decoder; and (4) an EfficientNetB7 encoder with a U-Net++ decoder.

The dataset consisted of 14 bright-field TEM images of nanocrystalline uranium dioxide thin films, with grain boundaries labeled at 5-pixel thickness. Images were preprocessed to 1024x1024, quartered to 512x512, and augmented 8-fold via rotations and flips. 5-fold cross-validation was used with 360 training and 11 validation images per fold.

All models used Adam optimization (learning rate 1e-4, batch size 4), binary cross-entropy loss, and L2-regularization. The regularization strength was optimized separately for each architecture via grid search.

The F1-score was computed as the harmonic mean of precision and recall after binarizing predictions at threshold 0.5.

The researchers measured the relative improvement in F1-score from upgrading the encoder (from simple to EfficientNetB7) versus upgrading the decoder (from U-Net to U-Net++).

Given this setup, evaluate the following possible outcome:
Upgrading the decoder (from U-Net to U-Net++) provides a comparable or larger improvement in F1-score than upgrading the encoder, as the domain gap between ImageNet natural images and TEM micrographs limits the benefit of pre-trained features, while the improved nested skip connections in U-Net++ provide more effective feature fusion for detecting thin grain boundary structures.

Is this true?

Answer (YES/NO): NO